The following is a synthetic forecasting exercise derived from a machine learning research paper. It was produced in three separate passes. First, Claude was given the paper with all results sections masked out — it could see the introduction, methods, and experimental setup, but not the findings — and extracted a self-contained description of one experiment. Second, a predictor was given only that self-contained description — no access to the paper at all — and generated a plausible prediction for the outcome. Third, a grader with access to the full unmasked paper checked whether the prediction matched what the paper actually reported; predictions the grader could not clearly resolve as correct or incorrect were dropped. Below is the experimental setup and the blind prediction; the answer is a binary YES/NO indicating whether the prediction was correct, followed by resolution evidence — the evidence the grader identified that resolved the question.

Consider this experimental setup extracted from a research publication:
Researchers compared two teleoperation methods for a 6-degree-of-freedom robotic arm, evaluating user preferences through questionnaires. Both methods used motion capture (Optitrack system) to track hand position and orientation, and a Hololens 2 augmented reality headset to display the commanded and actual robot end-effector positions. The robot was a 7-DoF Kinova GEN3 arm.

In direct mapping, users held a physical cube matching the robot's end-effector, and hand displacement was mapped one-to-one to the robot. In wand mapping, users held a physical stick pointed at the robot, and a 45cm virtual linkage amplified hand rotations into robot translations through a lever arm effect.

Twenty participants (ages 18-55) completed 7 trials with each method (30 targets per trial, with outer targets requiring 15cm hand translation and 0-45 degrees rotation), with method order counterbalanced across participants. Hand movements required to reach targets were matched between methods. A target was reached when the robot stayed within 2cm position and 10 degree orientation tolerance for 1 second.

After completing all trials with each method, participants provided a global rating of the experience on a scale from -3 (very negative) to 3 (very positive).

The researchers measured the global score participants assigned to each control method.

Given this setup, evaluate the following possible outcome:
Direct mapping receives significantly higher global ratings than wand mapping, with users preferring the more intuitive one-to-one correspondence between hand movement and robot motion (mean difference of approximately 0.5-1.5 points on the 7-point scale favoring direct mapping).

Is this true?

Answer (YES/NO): NO